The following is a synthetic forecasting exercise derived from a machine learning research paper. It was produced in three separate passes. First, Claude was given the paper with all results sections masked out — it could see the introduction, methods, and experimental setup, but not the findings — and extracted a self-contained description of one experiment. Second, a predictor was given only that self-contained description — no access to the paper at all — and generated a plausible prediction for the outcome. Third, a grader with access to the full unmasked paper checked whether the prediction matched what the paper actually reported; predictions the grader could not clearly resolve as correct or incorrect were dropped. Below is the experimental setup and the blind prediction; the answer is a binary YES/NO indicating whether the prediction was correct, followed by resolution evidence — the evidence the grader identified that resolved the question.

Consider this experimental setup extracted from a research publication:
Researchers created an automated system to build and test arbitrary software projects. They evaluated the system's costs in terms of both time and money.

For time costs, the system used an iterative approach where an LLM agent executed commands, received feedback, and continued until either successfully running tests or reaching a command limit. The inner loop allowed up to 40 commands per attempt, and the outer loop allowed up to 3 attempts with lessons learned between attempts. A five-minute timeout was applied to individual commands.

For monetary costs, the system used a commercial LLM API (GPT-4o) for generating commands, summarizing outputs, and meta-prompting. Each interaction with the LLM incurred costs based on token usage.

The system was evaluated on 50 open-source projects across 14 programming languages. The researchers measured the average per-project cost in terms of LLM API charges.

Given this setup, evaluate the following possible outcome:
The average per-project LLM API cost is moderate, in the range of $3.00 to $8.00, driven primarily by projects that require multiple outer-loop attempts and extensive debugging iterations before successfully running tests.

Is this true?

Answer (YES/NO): NO